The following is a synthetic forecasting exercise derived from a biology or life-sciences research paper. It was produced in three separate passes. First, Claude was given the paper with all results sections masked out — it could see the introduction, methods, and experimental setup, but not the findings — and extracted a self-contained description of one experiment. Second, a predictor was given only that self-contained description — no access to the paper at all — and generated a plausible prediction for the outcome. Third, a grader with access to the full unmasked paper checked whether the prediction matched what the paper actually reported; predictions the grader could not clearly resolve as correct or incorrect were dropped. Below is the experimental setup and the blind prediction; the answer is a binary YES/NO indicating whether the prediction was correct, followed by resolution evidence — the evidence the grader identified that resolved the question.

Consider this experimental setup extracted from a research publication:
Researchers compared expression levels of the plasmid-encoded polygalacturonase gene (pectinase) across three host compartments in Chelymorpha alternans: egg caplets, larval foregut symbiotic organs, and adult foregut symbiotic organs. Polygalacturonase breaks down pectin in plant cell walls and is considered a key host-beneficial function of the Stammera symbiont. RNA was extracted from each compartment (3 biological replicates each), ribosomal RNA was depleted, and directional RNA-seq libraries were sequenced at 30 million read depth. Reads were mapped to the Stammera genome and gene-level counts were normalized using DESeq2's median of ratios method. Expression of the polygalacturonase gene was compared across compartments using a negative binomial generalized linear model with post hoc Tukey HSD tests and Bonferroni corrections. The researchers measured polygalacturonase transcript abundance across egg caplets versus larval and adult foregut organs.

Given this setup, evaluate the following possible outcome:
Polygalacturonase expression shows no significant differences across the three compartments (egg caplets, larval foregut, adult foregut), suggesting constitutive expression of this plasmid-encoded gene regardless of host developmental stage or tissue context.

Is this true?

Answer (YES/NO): NO